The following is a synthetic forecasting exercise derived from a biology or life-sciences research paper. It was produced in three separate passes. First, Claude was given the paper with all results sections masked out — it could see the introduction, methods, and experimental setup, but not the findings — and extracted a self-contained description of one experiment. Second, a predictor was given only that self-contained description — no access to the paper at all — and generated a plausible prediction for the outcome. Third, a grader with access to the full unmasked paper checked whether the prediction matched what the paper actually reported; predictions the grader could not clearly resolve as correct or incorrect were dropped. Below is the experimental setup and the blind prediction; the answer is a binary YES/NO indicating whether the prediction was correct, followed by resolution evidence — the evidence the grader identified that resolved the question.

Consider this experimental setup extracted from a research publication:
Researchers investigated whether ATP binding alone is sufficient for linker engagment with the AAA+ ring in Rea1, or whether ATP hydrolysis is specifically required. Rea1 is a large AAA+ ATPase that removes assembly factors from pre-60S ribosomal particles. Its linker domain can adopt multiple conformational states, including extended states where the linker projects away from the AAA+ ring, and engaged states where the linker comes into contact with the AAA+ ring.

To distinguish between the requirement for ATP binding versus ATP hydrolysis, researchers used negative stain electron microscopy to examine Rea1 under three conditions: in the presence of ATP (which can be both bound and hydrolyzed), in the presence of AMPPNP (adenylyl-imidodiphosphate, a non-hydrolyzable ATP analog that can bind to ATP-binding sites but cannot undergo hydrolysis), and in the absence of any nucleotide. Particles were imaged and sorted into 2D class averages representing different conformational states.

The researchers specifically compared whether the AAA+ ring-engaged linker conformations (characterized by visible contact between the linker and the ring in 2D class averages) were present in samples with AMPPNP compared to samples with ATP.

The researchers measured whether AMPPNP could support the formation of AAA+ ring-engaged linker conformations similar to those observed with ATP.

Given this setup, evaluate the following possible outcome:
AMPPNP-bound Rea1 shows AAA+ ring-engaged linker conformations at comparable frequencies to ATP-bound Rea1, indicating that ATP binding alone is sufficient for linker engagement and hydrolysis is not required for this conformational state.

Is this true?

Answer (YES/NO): NO